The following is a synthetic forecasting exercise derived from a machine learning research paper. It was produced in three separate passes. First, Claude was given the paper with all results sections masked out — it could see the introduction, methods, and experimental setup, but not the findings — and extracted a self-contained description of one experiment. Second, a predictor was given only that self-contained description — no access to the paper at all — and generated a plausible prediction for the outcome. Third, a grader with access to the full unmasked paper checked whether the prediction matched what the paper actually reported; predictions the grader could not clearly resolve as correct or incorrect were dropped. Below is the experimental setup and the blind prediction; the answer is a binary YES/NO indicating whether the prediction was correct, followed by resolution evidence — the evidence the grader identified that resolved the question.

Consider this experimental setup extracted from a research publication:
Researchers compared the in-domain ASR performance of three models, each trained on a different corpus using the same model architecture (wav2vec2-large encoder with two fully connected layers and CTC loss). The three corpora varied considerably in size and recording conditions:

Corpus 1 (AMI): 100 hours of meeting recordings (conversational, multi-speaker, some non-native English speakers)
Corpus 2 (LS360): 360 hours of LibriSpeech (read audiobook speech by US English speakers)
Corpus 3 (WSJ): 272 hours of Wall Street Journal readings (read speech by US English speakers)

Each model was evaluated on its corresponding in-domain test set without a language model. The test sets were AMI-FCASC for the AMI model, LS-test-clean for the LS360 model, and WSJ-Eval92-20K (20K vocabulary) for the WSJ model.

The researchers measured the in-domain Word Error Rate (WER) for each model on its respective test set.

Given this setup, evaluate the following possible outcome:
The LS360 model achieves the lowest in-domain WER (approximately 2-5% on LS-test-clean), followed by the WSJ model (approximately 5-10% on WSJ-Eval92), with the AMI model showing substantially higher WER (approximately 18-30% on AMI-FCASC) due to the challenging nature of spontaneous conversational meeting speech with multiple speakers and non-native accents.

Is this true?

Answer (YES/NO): NO